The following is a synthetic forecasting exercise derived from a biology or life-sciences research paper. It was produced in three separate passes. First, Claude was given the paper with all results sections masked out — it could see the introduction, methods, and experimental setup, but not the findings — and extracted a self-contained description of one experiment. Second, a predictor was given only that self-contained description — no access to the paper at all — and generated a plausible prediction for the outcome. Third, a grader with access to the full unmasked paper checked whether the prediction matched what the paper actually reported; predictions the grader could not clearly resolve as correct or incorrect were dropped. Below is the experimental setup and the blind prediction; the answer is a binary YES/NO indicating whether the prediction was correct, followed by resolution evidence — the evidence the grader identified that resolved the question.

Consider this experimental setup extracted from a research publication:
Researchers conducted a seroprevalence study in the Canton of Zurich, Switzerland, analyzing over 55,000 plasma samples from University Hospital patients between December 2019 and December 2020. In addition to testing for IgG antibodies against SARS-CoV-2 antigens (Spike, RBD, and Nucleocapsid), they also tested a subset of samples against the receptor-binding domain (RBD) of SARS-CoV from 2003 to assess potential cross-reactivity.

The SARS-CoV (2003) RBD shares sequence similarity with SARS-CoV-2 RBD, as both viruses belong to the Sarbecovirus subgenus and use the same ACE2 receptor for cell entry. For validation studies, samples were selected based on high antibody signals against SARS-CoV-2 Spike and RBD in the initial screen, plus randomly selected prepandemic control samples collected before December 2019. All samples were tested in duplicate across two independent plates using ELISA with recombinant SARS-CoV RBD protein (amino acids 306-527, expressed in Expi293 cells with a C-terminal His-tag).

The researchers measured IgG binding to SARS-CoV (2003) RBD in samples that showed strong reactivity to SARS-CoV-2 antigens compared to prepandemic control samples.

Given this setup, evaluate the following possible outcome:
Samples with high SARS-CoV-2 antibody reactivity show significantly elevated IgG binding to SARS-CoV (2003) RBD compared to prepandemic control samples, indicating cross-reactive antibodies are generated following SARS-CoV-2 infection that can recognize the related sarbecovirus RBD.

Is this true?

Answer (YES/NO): YES